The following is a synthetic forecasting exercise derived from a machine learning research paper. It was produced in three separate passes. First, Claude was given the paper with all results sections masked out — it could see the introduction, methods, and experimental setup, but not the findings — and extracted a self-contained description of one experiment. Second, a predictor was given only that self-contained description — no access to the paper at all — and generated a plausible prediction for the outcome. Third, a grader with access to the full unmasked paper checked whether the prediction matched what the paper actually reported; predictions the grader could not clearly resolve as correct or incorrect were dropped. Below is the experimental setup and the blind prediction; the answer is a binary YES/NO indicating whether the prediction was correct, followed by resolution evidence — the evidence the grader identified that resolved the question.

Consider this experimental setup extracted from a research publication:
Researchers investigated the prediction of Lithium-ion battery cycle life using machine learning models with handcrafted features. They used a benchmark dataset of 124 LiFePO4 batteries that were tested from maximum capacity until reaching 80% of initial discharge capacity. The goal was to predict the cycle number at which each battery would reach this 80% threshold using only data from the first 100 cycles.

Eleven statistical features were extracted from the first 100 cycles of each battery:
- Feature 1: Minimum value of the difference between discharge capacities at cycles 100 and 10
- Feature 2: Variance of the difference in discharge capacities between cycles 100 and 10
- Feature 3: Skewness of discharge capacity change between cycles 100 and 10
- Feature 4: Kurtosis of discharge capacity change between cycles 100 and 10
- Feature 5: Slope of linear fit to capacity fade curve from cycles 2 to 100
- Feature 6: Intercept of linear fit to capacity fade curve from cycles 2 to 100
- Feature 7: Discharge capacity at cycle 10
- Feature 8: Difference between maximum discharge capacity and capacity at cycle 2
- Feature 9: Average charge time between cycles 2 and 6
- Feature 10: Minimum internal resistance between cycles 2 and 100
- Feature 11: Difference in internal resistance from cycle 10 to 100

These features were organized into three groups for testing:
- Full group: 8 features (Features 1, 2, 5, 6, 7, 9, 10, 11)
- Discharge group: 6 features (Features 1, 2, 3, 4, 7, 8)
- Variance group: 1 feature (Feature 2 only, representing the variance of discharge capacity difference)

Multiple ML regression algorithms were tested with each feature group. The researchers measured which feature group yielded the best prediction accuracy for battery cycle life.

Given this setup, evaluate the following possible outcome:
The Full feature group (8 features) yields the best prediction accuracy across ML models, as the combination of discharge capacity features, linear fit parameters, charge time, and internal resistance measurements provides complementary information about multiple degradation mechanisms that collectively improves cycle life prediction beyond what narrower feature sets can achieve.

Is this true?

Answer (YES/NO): NO